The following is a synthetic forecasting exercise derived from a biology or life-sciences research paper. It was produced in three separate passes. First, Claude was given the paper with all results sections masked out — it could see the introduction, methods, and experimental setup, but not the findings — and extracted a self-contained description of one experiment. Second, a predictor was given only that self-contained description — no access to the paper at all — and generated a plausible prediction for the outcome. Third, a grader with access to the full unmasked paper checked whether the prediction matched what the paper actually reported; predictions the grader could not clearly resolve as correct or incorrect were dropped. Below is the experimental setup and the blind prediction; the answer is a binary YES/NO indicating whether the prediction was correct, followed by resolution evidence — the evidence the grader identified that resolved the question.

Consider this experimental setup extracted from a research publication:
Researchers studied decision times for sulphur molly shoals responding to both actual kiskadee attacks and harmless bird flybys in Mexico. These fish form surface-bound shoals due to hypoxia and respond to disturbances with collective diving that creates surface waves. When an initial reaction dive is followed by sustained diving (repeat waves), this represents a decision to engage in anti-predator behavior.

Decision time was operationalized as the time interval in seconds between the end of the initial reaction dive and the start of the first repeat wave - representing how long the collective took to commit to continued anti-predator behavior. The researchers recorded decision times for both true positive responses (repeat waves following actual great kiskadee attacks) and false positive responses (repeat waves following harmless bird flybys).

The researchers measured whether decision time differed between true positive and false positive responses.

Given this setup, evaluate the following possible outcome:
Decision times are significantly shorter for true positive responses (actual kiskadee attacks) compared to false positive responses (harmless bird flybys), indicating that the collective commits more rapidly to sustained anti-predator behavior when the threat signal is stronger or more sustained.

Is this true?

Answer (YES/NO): NO